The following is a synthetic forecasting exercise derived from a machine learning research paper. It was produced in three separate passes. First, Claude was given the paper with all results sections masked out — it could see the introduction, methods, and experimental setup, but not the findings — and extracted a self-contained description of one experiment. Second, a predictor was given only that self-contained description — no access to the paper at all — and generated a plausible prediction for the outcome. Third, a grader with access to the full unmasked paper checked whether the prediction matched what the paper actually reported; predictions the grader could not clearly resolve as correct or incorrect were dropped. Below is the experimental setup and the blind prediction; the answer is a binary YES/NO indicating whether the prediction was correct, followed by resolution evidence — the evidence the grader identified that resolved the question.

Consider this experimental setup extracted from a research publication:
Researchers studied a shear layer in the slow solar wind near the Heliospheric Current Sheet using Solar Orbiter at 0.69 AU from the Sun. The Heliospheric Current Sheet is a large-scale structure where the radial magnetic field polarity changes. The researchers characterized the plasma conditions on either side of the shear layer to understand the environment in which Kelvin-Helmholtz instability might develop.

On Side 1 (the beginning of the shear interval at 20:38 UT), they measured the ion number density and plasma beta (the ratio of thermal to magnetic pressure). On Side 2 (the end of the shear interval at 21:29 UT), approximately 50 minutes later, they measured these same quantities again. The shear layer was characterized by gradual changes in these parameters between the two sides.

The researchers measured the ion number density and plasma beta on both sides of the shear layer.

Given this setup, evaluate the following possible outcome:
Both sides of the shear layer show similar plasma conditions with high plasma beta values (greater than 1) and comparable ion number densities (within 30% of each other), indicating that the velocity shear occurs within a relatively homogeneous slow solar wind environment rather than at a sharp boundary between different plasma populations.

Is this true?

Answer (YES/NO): NO